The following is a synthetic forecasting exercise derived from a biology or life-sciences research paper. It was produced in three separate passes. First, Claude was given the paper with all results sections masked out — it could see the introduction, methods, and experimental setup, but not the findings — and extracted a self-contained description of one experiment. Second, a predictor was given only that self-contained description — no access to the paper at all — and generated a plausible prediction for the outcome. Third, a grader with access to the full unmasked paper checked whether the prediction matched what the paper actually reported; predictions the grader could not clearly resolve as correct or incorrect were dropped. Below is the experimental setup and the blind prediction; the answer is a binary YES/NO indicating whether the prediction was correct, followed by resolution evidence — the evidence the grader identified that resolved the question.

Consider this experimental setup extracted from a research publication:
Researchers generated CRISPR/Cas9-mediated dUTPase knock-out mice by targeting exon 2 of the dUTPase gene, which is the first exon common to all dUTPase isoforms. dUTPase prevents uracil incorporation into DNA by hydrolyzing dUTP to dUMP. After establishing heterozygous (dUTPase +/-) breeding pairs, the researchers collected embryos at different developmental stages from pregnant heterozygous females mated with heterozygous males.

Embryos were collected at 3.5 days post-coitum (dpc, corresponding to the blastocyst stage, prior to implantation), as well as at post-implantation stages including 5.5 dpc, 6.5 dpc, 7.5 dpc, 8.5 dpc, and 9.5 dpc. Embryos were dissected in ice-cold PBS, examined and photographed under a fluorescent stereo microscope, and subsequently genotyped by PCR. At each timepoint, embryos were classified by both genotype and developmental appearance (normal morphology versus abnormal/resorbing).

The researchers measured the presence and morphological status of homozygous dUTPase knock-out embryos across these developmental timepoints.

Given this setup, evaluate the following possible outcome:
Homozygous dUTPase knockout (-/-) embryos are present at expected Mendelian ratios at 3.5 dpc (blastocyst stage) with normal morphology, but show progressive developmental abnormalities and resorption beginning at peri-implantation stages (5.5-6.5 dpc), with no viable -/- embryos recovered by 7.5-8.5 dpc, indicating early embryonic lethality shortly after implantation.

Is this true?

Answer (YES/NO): YES